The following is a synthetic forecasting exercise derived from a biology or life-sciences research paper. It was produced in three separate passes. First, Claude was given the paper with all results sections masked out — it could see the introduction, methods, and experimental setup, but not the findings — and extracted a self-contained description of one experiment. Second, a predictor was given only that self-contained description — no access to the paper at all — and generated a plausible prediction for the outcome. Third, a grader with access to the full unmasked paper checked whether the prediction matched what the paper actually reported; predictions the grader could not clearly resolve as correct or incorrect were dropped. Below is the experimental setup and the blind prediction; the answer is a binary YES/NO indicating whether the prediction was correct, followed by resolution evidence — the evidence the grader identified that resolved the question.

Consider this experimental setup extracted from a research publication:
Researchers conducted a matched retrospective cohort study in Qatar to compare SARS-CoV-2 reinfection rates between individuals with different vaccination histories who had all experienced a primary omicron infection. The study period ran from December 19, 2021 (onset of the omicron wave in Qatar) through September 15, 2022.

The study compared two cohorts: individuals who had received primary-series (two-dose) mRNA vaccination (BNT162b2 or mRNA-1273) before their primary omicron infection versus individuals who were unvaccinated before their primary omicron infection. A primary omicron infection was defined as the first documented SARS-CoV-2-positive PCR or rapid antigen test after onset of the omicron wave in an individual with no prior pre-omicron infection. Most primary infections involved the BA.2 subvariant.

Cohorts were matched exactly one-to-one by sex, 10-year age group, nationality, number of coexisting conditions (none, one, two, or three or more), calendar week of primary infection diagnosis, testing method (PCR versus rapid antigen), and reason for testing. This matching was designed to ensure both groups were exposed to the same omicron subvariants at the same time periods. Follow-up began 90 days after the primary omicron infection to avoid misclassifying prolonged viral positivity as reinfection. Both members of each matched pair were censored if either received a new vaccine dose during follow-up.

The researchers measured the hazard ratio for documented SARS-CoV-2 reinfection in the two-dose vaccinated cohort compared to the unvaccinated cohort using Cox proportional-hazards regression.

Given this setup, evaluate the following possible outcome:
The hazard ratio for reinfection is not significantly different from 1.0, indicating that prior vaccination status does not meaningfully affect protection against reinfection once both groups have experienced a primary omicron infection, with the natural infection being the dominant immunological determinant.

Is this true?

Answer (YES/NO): NO